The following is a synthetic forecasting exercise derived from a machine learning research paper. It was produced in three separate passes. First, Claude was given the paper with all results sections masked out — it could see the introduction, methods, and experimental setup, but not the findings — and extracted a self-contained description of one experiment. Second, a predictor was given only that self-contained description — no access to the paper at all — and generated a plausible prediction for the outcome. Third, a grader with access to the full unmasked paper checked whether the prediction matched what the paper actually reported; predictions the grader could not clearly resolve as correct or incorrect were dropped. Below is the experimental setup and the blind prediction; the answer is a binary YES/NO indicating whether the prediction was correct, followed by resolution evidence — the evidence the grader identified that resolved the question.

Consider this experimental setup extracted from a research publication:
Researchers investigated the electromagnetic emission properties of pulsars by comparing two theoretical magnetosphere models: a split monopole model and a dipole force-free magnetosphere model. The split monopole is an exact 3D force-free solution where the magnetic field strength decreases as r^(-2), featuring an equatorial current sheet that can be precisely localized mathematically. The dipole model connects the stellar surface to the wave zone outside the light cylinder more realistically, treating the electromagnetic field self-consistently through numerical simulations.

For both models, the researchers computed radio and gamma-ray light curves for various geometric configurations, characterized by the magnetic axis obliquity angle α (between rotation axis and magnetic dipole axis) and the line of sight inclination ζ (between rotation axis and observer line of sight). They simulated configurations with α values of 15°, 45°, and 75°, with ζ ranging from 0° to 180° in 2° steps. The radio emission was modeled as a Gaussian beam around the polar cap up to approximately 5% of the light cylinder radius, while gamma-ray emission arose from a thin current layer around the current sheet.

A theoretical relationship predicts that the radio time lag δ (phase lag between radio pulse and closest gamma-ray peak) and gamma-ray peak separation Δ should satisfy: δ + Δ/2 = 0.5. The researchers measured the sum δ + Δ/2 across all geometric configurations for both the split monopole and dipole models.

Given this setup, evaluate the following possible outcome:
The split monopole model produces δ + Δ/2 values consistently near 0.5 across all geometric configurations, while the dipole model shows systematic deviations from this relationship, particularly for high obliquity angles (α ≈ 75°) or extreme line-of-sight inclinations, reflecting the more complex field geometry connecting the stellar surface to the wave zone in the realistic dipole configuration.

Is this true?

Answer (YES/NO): NO